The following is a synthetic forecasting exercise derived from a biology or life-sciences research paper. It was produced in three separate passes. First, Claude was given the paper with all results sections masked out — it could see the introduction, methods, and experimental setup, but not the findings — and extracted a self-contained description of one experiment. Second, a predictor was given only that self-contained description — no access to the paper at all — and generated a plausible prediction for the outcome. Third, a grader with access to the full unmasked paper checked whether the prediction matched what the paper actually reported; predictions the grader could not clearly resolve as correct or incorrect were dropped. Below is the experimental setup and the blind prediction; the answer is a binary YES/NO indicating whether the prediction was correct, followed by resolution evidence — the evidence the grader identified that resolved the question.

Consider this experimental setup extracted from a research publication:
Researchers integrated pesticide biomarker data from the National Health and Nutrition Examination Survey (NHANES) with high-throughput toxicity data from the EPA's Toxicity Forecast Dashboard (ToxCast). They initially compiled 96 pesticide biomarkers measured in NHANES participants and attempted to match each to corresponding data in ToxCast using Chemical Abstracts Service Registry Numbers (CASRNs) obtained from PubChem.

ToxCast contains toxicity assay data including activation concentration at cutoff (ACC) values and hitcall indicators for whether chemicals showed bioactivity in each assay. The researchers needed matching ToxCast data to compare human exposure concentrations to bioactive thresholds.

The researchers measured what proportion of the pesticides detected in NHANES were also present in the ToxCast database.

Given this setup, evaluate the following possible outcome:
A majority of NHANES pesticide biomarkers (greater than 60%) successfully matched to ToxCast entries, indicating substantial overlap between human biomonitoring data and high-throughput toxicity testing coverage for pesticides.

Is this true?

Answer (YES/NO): YES